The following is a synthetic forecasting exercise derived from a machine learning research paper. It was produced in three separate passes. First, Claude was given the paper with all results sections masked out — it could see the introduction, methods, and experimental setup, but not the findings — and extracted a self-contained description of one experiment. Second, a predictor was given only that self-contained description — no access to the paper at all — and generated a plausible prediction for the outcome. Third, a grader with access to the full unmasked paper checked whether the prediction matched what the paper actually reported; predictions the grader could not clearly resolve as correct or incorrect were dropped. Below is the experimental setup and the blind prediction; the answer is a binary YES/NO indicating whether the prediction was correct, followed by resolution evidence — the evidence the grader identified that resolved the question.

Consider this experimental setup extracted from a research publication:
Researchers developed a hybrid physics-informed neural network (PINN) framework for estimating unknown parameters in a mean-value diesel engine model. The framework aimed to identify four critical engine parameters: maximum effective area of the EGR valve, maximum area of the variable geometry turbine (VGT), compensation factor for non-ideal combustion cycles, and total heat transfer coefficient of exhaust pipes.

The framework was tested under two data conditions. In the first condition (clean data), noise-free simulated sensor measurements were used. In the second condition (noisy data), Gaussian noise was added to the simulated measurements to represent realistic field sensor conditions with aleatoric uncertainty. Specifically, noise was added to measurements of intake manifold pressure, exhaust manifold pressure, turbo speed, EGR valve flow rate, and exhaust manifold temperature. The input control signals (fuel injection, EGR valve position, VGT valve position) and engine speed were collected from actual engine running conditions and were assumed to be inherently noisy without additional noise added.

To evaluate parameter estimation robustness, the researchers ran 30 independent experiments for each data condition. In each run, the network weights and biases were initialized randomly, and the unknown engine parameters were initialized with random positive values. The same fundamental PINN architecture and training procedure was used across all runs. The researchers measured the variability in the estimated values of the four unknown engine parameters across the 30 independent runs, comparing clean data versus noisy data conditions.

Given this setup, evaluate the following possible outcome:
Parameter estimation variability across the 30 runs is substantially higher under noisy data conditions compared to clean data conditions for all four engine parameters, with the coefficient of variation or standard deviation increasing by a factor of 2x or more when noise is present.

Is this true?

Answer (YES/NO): NO